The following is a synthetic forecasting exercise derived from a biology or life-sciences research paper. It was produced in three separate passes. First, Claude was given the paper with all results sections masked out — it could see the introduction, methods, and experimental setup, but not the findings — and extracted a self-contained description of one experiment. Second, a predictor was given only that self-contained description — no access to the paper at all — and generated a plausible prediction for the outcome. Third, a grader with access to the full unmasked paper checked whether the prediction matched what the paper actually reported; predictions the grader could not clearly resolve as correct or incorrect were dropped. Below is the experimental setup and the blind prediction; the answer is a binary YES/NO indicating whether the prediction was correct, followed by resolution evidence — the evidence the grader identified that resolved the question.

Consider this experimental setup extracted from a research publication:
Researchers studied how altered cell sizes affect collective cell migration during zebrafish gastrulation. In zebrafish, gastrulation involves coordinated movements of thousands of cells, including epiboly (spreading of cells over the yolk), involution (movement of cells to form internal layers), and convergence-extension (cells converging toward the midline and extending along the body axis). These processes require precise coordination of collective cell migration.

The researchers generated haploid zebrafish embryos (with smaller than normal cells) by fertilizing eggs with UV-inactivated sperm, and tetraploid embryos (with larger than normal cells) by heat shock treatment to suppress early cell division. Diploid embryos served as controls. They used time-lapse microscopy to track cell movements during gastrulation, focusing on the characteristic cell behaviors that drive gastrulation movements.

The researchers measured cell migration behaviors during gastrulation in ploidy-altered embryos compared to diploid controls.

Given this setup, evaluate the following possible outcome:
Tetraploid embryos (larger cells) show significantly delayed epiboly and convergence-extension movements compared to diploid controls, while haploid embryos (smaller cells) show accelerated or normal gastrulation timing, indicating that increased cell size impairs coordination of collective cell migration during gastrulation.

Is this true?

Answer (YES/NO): NO